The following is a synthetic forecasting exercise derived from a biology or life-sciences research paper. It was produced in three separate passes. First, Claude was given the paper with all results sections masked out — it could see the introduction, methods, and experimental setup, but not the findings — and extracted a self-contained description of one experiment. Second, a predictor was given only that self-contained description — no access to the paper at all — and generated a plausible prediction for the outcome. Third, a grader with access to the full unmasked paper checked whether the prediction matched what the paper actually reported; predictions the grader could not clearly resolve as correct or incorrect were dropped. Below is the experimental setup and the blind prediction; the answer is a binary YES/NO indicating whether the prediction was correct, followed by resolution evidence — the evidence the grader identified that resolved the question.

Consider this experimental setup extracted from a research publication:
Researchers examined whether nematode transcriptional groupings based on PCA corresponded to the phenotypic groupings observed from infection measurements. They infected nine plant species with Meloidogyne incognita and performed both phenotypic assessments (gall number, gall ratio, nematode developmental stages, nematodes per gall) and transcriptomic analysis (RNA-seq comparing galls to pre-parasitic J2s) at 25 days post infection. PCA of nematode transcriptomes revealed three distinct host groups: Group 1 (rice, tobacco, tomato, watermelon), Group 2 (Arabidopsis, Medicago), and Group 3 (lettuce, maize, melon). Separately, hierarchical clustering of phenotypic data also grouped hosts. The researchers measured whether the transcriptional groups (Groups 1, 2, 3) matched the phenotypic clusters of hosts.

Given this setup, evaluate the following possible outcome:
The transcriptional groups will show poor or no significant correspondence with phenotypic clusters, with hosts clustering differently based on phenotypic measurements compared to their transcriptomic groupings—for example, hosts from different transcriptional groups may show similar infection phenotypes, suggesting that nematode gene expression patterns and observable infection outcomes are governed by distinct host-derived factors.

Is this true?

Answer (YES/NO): YES